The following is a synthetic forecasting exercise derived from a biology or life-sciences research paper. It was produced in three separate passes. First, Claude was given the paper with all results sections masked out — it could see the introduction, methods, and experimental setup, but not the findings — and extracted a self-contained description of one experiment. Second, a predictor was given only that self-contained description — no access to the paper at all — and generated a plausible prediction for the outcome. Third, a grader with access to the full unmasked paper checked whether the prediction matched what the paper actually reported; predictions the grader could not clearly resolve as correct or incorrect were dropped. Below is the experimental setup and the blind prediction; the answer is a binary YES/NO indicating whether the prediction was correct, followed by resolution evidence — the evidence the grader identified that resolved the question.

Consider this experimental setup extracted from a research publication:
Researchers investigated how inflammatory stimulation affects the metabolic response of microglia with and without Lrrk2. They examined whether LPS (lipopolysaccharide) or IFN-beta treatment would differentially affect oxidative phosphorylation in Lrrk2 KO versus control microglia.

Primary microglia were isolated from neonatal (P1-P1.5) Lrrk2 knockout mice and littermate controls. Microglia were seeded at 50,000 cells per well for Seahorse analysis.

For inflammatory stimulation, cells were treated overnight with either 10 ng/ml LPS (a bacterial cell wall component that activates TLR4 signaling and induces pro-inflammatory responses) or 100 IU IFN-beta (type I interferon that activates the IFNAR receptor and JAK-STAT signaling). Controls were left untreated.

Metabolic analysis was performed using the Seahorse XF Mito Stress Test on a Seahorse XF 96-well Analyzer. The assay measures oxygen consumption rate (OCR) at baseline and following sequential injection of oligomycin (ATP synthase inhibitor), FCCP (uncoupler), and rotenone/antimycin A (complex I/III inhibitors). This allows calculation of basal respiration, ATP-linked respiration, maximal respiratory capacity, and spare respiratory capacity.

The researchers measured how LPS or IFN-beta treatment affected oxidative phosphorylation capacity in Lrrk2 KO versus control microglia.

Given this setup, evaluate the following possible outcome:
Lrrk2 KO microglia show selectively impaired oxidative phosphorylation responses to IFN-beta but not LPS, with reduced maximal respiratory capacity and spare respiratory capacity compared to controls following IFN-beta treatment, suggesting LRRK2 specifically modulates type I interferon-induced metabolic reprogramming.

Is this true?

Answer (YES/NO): NO